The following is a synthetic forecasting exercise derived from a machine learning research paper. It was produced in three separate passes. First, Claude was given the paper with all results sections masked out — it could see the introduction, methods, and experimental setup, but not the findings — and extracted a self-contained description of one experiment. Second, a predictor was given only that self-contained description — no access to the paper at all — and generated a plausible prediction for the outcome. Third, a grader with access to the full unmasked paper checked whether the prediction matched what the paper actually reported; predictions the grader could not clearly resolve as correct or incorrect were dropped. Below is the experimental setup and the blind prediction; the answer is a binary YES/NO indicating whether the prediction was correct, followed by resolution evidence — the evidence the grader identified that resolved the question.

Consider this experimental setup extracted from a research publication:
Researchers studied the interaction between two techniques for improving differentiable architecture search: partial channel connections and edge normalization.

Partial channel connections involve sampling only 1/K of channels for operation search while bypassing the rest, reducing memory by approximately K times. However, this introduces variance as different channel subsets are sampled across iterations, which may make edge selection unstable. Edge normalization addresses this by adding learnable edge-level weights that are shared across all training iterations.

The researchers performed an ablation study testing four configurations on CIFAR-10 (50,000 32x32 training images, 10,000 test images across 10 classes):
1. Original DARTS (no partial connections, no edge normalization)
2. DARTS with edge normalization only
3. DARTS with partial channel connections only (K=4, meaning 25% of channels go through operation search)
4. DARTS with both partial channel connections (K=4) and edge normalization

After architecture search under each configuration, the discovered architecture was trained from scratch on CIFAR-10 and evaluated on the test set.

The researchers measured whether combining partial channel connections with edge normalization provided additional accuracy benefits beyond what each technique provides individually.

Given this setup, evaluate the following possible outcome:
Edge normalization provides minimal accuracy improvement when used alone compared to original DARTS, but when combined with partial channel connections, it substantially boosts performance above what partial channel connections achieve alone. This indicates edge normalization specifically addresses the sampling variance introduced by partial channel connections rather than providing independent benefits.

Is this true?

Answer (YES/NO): NO